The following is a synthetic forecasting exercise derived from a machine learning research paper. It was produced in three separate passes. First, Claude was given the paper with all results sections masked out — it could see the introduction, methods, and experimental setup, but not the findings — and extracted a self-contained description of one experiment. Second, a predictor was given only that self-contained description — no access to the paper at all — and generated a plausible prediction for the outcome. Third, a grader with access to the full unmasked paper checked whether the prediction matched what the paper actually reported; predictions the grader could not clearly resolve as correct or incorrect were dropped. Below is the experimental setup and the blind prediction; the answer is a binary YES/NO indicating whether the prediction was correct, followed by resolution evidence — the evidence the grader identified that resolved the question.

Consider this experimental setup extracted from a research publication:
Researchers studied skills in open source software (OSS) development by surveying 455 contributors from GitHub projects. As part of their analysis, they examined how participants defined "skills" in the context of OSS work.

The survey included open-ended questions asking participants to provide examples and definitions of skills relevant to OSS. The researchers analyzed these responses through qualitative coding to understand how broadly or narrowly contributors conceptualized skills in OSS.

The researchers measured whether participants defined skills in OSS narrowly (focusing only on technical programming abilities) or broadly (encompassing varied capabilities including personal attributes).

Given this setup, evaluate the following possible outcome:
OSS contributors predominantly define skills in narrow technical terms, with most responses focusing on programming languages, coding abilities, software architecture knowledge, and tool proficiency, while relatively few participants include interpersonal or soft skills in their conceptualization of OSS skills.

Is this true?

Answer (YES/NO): NO